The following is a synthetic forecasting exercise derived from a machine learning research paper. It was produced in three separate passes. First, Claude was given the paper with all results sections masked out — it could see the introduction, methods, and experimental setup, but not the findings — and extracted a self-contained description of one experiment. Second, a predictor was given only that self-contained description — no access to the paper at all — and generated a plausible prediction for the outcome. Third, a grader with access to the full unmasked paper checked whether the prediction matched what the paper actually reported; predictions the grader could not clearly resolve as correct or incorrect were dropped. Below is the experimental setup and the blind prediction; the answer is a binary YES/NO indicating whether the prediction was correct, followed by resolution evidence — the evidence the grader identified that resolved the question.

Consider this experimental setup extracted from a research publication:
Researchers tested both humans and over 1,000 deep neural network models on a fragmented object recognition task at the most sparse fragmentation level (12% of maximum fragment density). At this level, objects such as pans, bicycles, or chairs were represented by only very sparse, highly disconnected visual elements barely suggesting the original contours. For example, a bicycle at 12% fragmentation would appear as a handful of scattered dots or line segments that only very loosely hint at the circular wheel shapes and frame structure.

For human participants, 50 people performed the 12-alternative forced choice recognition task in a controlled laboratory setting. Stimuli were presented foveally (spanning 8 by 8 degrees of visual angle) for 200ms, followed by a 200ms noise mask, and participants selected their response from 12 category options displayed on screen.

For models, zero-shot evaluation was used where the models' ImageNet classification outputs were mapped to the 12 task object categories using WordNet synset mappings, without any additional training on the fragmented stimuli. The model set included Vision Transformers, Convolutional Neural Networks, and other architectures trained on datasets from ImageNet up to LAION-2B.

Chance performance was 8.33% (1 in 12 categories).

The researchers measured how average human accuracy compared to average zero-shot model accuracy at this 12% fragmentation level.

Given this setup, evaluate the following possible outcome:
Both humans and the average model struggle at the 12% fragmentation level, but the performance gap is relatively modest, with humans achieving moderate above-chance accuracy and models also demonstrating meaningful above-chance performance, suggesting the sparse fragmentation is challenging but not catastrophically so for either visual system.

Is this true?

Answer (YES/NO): NO